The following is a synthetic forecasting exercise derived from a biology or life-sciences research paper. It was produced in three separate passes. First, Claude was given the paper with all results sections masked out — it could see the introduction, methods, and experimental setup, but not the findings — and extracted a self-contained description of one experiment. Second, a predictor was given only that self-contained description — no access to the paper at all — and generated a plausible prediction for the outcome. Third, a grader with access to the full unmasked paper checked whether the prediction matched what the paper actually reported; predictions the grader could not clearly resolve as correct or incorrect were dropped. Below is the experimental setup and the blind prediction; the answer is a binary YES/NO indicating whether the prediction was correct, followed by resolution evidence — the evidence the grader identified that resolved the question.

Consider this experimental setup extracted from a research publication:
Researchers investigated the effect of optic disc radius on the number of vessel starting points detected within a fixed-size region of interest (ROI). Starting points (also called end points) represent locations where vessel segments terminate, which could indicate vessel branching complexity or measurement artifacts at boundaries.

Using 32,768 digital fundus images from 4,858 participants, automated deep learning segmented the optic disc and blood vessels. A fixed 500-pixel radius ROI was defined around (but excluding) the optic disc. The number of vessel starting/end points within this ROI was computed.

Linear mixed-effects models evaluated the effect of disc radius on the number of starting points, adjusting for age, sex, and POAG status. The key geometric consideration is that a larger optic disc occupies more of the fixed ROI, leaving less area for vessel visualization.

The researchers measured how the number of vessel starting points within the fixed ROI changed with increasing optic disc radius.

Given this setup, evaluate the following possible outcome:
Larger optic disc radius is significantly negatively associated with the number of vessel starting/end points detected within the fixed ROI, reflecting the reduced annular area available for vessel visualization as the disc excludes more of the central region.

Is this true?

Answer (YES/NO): NO